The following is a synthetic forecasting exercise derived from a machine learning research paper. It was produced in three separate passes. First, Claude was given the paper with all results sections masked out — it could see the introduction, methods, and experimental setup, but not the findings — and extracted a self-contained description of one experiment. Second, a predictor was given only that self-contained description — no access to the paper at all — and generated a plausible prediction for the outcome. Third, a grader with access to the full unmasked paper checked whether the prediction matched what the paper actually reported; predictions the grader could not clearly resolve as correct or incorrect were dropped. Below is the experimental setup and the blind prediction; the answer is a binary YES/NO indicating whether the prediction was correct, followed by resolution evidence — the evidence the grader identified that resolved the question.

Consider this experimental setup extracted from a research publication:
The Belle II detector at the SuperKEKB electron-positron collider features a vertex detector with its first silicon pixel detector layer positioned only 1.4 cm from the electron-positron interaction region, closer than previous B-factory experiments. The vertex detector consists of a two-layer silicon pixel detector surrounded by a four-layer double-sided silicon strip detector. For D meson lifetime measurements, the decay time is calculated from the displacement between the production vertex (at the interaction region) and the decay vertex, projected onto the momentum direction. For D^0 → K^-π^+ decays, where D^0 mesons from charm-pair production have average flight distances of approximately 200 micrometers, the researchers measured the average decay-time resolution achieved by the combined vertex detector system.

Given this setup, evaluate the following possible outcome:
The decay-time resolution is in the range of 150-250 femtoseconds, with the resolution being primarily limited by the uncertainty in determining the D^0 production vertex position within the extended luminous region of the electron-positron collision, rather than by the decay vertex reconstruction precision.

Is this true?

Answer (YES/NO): NO